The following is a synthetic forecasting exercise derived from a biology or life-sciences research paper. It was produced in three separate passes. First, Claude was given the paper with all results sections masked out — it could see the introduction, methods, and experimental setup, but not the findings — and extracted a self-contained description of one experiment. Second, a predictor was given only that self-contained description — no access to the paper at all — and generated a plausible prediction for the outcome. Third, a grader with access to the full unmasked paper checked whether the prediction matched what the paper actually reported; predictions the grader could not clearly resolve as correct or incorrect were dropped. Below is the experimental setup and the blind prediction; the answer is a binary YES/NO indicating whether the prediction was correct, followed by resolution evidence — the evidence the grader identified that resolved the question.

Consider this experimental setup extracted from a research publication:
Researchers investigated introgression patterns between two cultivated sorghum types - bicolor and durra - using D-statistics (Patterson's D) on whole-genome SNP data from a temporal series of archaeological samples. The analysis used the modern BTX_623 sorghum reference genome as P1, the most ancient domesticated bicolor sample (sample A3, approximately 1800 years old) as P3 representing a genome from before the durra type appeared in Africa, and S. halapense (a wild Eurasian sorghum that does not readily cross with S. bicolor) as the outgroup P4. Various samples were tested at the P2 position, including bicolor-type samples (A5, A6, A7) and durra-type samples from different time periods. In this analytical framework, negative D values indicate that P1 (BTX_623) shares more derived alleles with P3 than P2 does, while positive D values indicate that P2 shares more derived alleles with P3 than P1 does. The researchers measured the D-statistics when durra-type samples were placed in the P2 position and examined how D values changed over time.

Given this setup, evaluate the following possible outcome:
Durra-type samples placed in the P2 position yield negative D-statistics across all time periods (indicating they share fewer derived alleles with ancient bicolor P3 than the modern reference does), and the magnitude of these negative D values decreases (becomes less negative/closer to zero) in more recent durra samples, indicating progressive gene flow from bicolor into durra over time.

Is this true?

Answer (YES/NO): YES